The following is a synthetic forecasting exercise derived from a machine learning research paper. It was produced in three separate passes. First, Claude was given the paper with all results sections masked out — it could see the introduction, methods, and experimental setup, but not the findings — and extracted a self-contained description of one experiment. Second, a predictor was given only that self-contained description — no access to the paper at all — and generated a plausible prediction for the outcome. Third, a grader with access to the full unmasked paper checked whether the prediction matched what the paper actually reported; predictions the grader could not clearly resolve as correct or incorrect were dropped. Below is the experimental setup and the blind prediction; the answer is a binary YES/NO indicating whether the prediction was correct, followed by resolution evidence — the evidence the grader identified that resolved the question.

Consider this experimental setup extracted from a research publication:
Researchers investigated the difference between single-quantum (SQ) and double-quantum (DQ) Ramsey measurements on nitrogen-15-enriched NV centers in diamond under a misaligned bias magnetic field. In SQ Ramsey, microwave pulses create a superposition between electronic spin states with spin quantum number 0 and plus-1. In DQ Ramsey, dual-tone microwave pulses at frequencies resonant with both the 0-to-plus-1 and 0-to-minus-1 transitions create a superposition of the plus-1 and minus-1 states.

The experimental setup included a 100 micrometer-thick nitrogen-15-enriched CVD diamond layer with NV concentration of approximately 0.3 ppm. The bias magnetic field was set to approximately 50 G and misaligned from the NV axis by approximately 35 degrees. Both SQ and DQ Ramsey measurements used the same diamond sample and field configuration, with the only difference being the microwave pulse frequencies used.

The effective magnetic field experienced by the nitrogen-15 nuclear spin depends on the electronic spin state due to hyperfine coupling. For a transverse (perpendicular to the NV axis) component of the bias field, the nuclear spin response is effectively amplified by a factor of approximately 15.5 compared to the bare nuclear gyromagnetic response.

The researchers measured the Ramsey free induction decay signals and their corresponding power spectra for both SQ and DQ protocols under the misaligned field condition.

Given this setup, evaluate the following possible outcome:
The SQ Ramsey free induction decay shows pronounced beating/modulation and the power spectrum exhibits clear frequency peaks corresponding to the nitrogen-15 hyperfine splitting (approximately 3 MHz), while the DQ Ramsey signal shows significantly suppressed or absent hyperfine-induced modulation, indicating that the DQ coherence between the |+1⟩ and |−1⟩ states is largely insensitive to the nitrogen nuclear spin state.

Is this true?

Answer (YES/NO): NO